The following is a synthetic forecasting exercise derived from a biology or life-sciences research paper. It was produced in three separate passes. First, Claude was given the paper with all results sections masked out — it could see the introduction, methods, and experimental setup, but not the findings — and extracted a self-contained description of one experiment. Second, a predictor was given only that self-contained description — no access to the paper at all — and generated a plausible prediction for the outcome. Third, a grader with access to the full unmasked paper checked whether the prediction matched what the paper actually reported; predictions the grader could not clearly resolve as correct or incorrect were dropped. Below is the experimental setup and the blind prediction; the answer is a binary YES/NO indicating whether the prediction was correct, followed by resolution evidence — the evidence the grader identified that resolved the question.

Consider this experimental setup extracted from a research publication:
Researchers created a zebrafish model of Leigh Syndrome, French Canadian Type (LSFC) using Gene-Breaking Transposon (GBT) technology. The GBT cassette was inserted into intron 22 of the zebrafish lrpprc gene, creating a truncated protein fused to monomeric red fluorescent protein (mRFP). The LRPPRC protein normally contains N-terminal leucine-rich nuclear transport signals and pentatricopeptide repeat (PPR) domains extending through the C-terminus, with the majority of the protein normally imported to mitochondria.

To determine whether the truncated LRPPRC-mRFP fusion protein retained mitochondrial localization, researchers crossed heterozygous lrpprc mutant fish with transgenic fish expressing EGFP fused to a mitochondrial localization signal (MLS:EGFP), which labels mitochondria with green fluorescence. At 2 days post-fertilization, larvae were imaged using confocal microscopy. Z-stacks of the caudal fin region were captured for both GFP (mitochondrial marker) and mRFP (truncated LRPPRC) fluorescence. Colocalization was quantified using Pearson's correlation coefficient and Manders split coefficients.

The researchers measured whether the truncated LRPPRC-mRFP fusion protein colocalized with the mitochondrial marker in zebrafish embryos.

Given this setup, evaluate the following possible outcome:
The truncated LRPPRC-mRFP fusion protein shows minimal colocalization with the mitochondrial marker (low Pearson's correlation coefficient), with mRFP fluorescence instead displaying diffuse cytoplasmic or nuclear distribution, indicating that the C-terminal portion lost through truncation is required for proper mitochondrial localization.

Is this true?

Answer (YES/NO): NO